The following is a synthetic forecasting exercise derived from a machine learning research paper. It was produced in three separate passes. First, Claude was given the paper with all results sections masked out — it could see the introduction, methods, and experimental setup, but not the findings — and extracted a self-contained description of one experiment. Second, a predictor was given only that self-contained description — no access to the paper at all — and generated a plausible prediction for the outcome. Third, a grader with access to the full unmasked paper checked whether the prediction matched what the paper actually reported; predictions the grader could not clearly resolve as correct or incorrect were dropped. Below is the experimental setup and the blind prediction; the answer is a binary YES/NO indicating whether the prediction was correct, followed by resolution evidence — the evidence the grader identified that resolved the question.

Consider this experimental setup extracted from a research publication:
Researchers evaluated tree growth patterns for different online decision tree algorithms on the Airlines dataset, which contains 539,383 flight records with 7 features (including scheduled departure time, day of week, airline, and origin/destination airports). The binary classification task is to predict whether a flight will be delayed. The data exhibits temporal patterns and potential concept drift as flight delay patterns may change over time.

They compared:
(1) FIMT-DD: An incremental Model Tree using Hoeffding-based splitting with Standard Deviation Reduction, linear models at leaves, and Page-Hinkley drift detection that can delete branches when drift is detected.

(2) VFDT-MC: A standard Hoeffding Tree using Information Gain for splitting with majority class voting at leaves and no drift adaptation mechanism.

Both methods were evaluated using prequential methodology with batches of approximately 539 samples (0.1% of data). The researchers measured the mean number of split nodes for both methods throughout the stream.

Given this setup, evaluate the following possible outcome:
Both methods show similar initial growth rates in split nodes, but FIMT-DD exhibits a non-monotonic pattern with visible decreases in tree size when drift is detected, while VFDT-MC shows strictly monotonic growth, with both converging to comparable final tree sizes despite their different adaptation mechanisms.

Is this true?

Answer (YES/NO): NO